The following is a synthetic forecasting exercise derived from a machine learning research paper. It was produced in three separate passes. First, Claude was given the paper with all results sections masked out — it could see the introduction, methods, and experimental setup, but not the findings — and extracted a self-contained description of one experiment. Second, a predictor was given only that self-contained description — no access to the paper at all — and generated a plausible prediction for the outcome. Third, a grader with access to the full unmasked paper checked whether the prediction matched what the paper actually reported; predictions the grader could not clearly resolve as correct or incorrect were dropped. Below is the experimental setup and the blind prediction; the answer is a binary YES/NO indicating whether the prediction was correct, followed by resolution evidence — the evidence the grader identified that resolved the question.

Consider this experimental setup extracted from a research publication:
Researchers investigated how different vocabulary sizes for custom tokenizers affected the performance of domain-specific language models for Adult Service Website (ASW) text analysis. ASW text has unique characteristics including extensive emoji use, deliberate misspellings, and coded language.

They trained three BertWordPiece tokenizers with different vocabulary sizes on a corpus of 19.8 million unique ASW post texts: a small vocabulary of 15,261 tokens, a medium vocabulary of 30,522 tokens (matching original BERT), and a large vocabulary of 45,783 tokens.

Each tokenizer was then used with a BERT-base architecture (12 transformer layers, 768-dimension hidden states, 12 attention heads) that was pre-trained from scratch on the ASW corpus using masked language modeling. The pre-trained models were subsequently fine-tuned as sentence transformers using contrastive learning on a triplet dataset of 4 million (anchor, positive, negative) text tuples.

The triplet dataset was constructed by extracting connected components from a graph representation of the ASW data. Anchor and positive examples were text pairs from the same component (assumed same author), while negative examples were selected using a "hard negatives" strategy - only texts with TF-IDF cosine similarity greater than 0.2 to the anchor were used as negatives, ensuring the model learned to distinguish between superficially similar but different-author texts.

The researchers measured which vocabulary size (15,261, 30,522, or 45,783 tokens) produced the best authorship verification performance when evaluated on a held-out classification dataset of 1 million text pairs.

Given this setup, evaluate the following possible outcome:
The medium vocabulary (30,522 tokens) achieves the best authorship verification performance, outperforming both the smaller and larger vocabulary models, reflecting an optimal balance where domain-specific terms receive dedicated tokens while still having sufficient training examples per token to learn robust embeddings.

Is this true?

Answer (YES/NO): NO